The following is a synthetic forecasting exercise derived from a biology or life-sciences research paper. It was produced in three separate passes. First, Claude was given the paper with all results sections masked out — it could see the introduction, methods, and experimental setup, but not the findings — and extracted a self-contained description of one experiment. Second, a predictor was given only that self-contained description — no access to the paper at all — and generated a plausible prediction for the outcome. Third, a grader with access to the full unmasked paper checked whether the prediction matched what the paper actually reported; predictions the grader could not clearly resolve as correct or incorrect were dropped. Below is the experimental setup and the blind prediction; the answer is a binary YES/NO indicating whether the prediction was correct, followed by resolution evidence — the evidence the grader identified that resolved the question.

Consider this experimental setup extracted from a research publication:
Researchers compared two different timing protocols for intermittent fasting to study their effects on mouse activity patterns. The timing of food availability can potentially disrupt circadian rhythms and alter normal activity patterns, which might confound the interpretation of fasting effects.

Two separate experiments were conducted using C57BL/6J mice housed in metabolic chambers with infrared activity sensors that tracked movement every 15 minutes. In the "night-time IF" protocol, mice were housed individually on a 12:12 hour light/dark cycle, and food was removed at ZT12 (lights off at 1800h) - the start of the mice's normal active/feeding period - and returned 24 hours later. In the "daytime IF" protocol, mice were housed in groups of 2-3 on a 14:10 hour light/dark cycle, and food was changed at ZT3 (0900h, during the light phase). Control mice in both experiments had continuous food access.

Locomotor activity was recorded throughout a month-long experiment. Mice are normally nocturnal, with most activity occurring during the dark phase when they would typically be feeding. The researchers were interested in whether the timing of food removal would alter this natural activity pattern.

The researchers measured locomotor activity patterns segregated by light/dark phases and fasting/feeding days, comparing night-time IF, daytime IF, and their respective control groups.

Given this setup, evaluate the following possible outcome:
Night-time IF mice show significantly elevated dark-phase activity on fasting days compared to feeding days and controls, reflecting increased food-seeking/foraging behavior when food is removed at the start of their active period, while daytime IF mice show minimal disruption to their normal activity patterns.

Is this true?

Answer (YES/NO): NO